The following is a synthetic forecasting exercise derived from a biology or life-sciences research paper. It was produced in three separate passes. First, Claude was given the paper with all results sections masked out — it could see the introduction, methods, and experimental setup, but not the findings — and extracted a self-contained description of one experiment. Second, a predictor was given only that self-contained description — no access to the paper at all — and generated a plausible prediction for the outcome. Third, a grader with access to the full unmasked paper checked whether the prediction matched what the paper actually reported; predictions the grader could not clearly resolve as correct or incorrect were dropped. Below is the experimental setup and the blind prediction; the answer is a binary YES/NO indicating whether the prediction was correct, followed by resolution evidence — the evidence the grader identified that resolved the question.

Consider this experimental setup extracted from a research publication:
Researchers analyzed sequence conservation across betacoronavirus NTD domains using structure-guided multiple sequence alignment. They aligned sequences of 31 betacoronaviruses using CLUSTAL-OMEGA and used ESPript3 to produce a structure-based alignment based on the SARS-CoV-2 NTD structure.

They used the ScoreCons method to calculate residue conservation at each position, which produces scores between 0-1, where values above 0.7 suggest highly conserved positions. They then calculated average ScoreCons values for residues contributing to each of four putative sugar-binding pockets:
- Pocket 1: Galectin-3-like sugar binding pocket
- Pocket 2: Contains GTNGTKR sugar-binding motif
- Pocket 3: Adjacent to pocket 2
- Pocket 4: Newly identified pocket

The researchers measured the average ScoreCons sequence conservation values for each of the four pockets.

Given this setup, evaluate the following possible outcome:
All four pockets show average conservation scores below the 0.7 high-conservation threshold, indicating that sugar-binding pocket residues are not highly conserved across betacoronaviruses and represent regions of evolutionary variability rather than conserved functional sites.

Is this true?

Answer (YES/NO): NO